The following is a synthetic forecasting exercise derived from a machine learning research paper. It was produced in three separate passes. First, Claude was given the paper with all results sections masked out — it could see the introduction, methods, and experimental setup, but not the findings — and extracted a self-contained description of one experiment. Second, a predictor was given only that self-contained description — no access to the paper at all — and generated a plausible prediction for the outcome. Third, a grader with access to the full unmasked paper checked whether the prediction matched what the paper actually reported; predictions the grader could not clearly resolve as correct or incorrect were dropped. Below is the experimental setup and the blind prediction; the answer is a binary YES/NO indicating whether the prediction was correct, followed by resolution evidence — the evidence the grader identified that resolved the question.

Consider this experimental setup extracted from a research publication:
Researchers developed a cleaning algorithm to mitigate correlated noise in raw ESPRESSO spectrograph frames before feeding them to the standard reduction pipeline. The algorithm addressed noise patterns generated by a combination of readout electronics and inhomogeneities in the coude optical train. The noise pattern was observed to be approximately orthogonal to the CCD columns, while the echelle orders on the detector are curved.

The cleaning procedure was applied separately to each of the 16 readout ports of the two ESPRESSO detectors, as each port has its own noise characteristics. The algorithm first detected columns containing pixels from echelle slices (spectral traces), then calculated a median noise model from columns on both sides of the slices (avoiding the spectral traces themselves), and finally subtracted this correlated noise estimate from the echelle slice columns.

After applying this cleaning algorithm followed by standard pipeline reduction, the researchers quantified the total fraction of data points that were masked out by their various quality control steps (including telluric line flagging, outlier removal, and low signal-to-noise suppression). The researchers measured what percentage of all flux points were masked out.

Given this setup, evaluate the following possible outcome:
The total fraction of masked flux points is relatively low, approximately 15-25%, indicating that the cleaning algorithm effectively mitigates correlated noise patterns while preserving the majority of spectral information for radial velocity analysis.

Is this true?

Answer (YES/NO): NO